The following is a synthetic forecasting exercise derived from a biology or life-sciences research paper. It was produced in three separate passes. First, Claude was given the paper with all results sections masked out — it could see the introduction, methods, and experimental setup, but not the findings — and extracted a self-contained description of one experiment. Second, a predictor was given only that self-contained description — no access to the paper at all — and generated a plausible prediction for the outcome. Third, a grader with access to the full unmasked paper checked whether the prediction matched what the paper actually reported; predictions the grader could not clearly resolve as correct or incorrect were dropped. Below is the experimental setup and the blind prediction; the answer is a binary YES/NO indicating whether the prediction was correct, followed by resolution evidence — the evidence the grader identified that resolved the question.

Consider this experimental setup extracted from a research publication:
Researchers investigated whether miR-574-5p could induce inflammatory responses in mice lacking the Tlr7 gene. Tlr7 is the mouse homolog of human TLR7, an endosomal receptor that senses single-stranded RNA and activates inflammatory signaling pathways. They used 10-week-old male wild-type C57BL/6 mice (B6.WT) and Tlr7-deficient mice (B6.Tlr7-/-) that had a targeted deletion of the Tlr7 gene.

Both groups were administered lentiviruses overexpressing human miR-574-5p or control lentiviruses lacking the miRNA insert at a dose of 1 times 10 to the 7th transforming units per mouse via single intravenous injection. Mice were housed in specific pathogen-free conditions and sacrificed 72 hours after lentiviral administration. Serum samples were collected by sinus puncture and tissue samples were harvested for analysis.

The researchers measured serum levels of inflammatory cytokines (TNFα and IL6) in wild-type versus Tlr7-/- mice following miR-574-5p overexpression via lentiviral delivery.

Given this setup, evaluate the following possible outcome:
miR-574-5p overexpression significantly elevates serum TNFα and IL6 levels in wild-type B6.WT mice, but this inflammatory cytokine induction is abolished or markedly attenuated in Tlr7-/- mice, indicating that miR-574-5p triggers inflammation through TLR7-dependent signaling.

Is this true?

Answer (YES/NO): YES